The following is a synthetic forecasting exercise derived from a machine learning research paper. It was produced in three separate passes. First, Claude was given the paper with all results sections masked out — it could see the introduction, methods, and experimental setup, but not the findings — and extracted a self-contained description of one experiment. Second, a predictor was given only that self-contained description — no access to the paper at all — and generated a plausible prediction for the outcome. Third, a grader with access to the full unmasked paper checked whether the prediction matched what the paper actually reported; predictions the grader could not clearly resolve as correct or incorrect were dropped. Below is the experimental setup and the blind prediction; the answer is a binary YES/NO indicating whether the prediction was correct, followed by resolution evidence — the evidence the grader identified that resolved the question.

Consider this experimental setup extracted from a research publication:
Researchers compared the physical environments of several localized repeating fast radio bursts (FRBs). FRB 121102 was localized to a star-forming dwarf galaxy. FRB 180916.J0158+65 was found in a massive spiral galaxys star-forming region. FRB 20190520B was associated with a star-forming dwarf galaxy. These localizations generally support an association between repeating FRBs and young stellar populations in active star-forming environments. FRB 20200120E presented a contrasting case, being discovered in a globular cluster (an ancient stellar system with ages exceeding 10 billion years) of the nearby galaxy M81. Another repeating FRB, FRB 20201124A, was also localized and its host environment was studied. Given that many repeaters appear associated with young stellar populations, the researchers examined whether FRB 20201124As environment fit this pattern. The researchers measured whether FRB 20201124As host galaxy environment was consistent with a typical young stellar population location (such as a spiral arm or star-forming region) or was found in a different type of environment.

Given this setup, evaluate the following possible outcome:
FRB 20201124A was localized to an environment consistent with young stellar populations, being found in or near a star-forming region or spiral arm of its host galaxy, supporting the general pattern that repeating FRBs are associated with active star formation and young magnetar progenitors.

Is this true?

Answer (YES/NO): NO